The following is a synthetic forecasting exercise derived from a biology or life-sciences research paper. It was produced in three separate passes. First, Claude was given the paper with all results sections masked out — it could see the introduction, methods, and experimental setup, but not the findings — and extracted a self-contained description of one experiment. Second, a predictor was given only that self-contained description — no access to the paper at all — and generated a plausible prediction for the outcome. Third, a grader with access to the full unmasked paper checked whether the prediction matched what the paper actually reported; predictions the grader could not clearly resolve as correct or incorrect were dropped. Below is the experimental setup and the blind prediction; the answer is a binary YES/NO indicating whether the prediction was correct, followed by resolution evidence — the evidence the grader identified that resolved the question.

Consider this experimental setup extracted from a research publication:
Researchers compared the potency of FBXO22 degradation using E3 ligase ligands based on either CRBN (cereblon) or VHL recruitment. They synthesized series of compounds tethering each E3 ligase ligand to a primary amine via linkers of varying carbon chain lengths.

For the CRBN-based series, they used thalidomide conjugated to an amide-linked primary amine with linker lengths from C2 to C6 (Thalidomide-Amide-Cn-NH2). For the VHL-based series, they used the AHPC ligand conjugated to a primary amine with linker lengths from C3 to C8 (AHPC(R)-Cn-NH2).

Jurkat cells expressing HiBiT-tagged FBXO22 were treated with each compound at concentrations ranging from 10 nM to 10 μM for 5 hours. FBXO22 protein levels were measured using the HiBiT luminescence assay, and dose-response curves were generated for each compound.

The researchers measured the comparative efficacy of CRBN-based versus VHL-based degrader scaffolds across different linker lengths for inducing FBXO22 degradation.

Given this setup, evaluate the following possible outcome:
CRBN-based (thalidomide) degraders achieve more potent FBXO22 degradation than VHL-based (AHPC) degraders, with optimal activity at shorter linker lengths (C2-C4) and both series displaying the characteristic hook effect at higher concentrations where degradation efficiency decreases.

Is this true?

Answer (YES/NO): NO